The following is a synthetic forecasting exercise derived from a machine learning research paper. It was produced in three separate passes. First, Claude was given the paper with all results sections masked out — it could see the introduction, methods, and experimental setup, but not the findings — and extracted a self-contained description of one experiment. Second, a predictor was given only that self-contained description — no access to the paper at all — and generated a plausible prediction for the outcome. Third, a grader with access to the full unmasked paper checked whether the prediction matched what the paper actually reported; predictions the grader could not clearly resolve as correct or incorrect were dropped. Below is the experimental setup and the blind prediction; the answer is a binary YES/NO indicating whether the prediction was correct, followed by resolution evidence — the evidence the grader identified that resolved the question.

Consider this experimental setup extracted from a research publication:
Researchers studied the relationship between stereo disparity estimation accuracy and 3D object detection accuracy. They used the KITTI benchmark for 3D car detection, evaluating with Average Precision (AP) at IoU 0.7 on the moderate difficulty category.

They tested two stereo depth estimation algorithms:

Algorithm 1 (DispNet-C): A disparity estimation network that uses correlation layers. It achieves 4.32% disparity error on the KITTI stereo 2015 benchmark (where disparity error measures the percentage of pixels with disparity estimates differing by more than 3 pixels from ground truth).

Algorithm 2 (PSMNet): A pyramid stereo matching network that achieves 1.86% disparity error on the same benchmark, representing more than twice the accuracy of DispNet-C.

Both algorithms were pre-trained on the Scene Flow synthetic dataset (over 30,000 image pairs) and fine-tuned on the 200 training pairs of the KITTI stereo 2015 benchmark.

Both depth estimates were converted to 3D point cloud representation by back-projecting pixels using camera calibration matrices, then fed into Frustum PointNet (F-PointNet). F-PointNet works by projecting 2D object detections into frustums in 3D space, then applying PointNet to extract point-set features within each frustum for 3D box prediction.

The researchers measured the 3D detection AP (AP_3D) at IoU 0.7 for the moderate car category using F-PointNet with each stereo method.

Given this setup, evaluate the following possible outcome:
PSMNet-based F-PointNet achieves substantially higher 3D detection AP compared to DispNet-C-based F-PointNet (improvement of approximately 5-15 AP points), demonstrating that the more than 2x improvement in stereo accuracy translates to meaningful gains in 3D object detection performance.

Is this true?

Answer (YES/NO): NO